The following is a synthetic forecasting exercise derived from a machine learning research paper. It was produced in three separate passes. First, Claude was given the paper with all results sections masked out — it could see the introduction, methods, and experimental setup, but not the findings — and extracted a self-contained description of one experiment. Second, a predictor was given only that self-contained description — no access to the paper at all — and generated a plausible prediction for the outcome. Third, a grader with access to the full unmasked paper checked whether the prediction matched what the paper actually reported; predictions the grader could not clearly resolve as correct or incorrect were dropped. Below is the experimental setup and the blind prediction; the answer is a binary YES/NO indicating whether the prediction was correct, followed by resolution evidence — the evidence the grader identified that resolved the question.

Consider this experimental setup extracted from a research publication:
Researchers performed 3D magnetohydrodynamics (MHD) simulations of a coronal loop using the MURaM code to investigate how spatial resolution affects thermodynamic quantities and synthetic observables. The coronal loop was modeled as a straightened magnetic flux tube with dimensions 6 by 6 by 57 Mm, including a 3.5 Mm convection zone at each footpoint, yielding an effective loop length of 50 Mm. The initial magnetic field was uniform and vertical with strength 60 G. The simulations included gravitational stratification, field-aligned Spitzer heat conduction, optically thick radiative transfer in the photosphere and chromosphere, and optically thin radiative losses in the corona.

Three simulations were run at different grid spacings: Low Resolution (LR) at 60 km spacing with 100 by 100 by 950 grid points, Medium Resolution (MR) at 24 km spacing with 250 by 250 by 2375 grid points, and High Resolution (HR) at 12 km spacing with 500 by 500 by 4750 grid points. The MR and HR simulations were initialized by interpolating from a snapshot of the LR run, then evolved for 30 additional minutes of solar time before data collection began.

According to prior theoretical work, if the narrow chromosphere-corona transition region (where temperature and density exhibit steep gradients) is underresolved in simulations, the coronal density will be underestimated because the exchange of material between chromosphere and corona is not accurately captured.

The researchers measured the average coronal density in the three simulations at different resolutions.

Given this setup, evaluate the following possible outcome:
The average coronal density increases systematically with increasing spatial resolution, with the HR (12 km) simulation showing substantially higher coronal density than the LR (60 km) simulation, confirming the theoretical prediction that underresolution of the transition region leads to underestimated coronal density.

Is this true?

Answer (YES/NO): NO